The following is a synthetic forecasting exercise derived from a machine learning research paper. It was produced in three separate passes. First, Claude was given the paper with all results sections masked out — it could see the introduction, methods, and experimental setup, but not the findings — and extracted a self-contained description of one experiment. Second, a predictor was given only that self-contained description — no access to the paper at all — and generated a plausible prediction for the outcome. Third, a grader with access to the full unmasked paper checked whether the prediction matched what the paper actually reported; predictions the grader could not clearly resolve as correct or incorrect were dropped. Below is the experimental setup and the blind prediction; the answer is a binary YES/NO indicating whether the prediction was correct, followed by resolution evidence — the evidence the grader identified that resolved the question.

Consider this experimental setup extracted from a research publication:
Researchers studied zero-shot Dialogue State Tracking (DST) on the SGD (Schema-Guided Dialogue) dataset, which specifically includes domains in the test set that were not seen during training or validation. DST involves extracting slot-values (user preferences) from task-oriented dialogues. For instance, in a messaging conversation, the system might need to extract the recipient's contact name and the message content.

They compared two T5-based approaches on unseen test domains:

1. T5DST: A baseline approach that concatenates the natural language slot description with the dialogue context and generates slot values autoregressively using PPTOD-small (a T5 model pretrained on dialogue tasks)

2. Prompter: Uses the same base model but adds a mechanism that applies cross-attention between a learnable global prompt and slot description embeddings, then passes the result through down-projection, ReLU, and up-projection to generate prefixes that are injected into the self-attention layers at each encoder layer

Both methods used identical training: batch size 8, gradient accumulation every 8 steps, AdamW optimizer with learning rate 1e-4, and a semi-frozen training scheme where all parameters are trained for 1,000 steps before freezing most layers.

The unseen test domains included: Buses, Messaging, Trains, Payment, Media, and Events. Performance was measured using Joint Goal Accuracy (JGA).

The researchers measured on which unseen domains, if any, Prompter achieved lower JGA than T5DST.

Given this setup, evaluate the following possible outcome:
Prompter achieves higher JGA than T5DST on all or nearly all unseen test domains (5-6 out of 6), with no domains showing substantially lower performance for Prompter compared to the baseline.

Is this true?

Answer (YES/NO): NO